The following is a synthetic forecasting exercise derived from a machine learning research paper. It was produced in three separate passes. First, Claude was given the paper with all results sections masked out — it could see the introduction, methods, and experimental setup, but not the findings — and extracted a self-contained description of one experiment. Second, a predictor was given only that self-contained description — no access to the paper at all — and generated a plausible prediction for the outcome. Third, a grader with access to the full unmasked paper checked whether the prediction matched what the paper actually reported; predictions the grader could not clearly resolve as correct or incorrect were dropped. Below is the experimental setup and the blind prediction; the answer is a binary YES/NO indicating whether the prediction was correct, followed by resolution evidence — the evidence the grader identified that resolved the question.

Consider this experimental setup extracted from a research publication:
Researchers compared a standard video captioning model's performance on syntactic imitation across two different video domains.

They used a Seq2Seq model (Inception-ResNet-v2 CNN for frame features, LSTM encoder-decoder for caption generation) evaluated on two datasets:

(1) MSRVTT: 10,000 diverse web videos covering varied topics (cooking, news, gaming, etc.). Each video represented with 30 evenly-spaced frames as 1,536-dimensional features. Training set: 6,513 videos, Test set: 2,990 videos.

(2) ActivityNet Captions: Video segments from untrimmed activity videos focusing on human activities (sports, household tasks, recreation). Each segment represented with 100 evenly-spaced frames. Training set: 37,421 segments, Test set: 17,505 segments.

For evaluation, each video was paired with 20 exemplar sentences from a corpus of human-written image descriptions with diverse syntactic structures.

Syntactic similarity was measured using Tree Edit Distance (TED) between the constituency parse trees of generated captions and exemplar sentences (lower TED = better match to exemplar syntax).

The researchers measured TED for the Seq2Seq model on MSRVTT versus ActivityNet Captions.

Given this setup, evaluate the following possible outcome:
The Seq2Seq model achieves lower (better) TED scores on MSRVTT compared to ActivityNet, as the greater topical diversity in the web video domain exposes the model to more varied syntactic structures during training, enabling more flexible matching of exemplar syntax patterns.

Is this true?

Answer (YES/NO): YES